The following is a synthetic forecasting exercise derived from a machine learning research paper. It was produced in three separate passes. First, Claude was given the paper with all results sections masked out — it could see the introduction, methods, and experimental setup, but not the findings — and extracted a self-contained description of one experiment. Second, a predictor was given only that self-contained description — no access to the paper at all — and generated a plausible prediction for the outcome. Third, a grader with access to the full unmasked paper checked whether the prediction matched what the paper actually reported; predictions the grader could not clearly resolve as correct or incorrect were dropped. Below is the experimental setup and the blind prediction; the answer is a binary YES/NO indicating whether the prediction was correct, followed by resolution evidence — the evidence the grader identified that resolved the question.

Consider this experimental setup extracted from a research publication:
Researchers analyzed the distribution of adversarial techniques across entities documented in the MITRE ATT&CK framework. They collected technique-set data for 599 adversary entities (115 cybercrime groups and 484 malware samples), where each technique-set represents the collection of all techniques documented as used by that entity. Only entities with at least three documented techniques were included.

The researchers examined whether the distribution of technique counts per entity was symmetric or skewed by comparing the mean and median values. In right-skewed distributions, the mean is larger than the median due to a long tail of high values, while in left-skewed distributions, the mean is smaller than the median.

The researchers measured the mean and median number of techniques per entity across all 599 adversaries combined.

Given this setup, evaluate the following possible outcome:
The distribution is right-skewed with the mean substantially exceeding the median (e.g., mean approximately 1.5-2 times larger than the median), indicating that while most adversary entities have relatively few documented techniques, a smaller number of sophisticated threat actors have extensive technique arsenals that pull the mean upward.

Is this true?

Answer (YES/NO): NO